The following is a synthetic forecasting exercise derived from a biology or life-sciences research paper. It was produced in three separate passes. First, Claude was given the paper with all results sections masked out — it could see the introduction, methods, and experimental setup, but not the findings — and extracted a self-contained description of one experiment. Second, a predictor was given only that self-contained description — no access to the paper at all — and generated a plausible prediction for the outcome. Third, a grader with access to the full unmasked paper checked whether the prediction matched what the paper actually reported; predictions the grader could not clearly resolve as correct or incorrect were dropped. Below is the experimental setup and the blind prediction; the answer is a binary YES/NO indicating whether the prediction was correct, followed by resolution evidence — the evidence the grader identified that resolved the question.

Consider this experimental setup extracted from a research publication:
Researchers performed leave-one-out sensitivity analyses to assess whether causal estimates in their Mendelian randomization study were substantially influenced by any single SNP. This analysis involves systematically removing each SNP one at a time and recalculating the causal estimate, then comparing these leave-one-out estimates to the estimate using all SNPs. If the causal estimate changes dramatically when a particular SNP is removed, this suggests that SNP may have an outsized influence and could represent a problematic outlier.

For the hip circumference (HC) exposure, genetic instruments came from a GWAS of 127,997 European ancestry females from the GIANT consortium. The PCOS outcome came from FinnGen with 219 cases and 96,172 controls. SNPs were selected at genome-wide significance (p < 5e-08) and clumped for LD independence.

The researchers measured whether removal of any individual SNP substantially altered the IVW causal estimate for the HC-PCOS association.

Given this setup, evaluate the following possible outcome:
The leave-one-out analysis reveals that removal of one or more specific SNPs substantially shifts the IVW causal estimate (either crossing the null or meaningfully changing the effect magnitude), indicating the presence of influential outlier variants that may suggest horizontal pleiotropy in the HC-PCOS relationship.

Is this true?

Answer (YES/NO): NO